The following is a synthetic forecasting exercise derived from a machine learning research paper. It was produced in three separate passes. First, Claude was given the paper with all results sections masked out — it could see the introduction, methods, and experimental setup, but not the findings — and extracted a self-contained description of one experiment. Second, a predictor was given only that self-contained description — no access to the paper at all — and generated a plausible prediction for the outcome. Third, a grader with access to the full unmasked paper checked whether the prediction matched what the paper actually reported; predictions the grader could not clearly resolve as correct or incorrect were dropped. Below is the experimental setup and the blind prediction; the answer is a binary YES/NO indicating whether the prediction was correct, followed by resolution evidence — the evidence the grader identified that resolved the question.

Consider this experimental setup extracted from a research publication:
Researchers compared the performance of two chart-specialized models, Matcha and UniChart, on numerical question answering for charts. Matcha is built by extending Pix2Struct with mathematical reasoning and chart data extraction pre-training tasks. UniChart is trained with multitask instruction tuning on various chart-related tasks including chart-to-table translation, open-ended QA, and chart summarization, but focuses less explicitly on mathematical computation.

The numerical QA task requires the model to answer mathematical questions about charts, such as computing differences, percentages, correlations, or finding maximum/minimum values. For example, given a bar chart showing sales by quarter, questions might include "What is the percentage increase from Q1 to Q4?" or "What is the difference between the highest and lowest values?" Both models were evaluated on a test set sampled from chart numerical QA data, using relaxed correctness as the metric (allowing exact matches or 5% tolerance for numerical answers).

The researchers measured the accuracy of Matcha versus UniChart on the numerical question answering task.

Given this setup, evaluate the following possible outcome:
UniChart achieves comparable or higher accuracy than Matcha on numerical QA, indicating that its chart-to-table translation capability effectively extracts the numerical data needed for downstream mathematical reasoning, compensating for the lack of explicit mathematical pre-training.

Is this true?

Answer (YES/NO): NO